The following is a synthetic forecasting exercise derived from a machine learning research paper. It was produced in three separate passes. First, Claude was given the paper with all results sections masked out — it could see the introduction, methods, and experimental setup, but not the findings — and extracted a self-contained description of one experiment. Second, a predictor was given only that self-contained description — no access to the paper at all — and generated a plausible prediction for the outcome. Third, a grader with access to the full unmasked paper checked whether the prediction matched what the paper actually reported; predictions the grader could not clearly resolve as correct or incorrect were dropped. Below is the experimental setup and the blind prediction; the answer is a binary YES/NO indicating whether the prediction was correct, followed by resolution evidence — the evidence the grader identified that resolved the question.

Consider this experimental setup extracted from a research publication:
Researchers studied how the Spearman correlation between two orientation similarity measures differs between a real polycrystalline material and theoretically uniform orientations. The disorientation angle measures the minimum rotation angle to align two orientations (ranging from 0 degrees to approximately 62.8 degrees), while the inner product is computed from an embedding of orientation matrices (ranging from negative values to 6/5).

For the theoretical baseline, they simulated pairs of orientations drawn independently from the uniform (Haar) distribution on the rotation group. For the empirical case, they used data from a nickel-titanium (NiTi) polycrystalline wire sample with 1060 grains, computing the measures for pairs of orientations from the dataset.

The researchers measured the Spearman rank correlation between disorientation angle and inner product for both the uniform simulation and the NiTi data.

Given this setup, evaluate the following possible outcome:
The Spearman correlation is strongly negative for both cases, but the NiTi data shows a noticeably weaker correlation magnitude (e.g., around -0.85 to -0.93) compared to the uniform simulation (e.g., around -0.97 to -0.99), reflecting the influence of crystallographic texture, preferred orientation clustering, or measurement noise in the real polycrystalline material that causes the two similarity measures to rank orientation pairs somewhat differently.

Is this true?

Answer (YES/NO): NO